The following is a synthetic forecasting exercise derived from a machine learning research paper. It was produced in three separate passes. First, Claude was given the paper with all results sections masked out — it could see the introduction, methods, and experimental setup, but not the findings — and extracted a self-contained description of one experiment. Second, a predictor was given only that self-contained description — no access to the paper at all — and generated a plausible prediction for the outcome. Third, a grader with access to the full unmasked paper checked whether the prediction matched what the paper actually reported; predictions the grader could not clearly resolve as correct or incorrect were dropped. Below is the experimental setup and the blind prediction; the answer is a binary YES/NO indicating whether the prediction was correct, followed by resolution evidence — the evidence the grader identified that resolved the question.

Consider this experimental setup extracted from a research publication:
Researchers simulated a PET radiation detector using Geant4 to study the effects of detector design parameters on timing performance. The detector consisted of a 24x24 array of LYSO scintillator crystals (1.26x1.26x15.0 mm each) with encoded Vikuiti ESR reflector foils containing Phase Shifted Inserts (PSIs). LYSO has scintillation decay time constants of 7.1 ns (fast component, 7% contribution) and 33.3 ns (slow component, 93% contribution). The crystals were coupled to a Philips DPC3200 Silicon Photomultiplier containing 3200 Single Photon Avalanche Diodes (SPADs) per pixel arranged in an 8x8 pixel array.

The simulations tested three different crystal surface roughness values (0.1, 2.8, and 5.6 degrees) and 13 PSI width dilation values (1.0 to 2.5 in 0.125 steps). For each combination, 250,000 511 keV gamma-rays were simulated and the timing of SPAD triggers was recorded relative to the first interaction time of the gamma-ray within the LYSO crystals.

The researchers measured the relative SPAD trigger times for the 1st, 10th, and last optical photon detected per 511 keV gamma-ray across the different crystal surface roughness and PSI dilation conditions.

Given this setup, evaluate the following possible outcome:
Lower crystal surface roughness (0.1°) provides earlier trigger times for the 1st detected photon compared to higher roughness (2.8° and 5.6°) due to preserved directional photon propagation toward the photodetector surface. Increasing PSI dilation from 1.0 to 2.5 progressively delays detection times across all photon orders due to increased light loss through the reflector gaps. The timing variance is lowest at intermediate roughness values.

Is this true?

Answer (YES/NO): NO